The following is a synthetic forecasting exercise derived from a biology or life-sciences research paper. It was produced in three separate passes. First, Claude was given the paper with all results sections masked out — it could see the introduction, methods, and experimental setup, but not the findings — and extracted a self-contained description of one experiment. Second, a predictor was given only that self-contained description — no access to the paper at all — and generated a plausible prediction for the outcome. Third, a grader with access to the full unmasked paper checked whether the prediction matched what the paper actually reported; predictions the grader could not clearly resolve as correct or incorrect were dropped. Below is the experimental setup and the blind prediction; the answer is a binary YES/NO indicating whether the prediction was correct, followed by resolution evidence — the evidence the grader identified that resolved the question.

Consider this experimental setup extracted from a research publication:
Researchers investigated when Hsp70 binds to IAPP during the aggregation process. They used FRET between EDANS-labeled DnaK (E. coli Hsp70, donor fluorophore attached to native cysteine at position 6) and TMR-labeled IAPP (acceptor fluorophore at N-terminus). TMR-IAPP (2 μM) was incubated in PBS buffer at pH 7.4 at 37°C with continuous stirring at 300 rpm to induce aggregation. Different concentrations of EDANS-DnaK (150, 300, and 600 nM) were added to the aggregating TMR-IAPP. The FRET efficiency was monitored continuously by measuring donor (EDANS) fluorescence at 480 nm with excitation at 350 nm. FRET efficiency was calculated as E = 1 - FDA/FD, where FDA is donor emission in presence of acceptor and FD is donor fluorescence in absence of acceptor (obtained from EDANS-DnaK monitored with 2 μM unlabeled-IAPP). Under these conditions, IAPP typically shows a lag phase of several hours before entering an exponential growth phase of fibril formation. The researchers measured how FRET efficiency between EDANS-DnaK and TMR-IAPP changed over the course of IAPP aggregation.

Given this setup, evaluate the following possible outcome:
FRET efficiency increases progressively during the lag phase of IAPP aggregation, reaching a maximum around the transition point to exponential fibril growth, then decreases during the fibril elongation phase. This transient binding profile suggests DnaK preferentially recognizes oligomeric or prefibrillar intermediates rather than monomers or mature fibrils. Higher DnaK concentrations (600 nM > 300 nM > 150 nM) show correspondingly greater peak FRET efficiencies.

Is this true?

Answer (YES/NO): NO